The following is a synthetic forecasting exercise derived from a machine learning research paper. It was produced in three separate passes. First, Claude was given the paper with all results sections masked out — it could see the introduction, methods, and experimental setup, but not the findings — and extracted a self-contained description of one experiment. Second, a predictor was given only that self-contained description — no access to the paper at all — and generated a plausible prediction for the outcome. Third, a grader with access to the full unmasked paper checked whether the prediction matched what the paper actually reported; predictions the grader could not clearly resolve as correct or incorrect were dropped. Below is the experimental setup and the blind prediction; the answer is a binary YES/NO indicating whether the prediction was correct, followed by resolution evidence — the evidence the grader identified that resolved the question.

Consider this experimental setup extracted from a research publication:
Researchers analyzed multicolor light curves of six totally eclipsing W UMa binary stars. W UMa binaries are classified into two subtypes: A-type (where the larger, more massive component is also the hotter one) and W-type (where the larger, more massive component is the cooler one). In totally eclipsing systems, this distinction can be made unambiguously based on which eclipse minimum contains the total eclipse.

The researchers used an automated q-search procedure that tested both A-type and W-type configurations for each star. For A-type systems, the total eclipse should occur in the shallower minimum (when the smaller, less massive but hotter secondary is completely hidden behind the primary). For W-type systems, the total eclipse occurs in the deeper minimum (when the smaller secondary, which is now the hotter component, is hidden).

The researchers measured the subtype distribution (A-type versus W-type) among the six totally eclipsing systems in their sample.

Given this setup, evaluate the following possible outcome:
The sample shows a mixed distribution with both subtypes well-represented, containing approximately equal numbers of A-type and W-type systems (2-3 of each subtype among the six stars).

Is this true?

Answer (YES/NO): NO